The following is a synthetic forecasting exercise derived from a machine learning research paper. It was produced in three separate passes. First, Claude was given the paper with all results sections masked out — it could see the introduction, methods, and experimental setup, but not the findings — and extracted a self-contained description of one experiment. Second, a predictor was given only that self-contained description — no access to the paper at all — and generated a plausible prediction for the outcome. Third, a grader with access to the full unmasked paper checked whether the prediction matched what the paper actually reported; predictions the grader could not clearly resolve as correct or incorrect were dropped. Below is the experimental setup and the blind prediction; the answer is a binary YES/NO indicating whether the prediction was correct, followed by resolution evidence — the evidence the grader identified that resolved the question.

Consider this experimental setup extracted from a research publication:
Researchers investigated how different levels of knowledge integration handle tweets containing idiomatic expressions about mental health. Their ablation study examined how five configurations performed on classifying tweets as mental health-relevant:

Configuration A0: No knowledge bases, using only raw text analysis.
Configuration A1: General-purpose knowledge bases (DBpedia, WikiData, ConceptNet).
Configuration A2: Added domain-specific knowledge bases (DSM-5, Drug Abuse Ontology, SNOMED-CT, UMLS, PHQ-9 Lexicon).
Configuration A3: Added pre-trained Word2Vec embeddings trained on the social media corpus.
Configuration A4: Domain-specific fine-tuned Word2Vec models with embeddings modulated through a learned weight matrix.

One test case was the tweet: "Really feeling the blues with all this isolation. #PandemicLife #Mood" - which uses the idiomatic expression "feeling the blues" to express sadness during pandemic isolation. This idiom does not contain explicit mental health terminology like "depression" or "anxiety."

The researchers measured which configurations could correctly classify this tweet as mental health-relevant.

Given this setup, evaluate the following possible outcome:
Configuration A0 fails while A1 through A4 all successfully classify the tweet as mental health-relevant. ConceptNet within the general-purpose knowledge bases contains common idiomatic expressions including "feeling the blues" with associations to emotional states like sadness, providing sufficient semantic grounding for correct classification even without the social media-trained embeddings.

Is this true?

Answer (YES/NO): NO